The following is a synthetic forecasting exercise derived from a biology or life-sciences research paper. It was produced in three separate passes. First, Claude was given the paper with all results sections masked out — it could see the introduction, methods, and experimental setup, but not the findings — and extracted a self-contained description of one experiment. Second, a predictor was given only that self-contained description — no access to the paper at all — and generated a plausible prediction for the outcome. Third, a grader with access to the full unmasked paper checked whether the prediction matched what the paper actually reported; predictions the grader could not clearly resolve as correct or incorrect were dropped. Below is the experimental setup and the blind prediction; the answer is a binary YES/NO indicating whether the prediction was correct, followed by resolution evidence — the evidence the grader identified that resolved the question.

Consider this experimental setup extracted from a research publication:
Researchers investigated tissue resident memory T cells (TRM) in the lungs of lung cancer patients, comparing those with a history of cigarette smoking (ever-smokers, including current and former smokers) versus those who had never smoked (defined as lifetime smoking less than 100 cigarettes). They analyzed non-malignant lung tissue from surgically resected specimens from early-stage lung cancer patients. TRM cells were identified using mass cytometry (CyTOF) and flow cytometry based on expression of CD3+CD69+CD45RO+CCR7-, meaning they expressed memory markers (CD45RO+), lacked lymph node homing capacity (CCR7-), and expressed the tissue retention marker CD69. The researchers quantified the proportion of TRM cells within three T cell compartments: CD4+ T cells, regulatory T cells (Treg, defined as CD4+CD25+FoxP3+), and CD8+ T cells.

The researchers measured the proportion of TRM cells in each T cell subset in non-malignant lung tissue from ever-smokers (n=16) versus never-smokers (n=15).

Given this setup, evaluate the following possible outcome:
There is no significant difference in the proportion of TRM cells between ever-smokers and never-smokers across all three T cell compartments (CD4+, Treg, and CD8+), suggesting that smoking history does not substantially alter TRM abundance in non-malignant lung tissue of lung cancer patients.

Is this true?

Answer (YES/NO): NO